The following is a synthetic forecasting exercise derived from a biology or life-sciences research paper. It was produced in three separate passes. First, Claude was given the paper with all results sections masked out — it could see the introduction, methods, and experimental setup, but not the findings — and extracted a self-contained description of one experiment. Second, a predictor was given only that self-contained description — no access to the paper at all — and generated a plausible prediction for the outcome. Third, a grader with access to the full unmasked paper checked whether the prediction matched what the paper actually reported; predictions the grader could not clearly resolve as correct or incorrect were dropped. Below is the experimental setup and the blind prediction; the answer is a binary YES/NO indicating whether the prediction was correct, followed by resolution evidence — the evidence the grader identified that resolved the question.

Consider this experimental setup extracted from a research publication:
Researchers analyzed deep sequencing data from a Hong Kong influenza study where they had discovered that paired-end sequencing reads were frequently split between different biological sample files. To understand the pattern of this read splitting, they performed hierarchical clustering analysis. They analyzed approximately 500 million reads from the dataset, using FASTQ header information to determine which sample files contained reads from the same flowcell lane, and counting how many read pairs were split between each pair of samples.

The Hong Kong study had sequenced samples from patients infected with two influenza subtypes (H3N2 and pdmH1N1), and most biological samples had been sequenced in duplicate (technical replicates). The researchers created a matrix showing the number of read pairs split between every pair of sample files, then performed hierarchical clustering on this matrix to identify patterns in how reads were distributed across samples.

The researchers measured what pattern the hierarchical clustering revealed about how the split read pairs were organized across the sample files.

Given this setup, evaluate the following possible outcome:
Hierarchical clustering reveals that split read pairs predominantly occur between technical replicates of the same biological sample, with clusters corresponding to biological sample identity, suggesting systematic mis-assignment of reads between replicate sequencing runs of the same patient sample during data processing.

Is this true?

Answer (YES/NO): NO